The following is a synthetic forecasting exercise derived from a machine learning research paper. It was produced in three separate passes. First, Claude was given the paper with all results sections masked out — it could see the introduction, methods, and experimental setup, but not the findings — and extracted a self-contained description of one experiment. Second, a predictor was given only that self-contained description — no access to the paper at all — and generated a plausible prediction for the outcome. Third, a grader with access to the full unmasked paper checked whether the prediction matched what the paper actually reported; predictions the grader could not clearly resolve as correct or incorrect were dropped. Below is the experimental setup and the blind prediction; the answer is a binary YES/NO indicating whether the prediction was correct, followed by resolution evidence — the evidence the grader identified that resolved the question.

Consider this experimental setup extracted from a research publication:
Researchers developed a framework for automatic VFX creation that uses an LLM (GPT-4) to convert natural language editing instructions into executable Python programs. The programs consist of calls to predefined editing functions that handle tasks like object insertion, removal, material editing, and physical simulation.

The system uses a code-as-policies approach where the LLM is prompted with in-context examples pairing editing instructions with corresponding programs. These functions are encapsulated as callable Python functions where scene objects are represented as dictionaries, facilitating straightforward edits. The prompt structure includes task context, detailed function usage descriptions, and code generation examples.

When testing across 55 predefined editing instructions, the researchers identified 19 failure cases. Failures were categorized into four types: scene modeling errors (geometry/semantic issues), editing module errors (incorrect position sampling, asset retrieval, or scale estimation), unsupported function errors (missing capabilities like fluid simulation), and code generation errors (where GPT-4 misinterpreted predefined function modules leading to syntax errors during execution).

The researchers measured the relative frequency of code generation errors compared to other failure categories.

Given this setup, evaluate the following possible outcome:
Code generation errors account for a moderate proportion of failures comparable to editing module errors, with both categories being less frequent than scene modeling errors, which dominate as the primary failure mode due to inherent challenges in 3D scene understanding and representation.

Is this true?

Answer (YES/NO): NO